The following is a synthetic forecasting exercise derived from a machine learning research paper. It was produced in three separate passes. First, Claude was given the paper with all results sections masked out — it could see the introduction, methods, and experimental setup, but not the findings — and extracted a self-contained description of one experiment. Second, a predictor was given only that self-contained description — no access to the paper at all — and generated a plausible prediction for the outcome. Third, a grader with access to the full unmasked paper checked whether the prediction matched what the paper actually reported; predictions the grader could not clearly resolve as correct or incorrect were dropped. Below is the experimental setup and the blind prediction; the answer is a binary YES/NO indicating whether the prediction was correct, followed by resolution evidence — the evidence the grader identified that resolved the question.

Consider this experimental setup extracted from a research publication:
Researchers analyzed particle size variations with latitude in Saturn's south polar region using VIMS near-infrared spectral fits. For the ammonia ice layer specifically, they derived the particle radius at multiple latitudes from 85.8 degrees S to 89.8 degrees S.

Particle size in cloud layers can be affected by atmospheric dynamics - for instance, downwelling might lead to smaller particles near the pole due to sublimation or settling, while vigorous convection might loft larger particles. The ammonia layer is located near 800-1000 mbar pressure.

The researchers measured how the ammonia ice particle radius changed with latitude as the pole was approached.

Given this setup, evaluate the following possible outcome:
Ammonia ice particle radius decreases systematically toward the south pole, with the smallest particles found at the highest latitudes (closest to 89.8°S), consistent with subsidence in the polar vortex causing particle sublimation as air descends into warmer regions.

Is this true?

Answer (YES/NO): YES